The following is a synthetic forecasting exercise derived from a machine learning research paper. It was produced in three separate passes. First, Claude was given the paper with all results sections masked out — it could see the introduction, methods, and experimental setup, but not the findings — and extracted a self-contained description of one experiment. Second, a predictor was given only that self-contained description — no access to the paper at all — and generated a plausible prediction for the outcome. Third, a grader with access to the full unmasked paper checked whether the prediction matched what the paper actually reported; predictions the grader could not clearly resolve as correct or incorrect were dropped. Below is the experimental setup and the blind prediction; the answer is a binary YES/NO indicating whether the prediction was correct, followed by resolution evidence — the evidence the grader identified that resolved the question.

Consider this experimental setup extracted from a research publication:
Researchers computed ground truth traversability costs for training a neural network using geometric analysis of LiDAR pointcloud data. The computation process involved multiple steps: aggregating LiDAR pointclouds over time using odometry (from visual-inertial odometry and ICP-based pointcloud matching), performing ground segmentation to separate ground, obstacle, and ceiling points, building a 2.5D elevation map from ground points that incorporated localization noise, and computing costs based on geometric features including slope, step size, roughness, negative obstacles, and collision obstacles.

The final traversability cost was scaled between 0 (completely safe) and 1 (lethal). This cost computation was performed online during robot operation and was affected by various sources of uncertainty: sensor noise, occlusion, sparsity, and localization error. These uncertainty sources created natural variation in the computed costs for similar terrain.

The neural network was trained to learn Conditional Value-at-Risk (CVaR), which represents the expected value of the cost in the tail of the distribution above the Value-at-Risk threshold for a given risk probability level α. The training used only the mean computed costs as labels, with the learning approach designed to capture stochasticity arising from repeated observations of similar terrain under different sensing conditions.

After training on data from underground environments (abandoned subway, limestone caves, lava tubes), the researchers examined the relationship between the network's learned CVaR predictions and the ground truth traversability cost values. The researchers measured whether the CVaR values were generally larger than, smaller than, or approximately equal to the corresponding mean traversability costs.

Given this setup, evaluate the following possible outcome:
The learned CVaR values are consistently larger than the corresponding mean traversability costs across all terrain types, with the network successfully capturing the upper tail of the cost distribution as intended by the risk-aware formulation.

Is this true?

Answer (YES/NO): NO